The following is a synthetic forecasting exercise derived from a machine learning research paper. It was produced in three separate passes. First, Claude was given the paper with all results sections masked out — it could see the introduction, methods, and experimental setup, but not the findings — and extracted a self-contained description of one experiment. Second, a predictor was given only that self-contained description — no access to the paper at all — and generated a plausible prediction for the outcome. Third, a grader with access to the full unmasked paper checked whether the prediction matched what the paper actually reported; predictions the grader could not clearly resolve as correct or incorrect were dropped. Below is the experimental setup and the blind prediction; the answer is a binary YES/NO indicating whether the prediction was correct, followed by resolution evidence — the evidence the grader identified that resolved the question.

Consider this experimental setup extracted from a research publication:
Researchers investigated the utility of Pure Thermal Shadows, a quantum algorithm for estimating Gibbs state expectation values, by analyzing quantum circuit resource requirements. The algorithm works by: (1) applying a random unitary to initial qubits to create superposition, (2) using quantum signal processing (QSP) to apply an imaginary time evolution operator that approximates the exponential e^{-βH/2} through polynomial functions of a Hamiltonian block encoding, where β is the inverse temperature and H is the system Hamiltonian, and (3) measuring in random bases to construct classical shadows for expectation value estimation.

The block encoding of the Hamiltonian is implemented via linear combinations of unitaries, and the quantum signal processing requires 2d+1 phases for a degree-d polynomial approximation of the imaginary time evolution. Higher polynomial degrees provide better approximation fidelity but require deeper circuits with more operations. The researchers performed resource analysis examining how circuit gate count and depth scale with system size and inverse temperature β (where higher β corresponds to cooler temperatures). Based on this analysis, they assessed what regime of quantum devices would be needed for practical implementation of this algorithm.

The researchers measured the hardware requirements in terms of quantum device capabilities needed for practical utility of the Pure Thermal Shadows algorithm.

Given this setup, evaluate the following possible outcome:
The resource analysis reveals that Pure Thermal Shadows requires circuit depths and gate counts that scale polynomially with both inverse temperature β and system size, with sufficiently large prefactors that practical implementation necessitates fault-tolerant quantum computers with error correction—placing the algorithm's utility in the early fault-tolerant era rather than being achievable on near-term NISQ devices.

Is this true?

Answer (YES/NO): YES